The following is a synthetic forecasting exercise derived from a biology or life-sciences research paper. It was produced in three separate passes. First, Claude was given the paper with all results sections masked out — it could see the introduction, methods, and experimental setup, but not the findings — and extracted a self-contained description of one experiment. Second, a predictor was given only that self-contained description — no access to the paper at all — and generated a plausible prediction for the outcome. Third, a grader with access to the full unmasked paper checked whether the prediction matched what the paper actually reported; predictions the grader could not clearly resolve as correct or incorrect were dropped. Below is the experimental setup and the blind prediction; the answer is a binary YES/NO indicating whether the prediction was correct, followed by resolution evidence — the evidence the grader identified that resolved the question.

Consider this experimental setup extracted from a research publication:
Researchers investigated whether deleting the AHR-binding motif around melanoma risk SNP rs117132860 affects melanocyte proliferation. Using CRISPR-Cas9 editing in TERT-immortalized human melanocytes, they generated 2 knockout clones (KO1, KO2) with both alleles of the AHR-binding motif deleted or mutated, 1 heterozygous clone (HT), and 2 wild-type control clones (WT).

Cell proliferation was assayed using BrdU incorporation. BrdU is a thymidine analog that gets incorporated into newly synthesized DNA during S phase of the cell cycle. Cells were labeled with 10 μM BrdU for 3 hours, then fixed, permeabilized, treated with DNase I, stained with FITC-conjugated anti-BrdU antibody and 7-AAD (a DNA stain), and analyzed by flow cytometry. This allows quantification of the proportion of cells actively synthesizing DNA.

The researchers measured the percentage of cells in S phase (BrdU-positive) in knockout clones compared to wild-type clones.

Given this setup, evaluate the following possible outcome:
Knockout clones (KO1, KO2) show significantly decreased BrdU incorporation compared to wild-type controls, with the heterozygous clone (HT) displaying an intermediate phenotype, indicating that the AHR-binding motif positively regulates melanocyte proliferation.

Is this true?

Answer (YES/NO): YES